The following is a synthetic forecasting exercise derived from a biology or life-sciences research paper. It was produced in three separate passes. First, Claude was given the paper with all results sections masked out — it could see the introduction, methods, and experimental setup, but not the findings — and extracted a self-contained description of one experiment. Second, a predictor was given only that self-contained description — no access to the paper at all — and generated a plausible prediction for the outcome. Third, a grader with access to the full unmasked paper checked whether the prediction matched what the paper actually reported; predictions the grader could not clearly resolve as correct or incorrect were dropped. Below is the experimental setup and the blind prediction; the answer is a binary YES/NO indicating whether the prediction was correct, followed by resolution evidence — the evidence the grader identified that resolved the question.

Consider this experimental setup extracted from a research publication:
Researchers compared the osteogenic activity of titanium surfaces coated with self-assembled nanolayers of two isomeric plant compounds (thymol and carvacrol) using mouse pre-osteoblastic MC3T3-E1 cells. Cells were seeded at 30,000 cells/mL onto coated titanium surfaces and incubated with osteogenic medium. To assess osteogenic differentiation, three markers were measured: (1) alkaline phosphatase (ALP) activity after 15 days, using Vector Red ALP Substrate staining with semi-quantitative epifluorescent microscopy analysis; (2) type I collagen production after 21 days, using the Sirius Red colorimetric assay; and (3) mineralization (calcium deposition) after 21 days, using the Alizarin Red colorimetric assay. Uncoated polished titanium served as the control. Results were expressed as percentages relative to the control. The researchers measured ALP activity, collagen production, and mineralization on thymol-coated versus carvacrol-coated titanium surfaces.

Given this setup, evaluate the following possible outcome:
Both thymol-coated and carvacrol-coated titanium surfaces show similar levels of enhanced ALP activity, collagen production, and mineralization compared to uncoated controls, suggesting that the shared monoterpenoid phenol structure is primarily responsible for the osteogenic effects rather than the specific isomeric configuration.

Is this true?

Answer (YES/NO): NO